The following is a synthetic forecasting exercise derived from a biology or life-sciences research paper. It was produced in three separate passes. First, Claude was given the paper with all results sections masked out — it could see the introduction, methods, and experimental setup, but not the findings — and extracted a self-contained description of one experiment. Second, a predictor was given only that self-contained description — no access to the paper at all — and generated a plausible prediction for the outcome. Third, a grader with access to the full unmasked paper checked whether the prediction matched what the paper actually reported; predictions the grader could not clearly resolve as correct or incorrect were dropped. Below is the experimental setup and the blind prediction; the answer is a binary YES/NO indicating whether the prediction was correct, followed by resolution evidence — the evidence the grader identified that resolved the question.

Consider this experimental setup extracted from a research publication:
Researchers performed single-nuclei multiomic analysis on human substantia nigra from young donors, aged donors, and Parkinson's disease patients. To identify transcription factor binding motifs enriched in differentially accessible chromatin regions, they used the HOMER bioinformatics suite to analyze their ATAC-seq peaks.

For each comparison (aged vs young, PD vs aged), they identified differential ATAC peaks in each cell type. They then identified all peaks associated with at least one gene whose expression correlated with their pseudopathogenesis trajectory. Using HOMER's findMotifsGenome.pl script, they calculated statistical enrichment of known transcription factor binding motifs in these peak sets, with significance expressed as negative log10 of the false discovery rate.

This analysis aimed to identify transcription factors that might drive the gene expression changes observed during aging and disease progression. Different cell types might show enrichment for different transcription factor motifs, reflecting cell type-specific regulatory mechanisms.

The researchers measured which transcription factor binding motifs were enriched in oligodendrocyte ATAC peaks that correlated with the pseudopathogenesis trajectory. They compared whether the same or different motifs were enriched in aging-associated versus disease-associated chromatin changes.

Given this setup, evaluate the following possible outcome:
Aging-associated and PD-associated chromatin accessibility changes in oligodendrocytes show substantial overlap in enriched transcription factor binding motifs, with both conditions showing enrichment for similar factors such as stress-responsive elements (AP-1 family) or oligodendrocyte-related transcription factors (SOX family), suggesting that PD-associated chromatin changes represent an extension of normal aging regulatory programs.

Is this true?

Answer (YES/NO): NO